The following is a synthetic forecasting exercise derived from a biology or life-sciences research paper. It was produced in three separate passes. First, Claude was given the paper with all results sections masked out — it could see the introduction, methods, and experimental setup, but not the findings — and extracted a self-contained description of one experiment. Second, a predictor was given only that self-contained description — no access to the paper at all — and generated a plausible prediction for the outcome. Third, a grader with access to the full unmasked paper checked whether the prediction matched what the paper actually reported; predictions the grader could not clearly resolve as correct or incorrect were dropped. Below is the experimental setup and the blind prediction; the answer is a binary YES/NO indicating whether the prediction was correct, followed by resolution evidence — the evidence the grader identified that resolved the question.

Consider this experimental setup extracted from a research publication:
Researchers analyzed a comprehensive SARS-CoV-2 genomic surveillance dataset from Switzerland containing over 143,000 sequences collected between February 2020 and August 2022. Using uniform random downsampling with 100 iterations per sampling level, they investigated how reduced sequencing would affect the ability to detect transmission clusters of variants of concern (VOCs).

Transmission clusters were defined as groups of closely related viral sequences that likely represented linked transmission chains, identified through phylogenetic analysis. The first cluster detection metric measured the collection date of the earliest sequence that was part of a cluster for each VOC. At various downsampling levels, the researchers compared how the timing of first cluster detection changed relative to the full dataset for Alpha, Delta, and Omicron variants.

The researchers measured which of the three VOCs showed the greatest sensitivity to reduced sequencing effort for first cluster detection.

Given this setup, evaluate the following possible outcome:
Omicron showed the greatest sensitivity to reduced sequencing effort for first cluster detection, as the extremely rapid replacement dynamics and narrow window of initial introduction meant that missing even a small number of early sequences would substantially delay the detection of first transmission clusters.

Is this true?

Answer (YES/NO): NO